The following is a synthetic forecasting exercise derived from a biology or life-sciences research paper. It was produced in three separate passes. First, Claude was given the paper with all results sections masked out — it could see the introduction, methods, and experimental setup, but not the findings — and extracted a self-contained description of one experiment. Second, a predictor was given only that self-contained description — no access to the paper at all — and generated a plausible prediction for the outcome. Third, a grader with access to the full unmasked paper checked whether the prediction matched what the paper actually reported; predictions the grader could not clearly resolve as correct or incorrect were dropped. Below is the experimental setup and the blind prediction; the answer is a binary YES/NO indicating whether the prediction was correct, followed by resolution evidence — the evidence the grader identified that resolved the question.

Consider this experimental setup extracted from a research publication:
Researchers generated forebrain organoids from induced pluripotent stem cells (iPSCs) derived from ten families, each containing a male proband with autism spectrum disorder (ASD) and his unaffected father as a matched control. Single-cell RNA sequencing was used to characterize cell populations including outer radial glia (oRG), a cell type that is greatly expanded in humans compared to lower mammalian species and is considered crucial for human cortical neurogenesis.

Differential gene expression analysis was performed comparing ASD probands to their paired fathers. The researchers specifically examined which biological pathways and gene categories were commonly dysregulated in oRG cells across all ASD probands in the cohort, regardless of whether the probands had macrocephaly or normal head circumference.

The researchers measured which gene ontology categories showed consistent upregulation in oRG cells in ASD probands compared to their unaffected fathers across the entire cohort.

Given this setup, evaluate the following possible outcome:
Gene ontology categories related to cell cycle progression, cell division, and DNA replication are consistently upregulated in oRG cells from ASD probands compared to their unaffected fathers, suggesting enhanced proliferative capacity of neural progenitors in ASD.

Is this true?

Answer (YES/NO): NO